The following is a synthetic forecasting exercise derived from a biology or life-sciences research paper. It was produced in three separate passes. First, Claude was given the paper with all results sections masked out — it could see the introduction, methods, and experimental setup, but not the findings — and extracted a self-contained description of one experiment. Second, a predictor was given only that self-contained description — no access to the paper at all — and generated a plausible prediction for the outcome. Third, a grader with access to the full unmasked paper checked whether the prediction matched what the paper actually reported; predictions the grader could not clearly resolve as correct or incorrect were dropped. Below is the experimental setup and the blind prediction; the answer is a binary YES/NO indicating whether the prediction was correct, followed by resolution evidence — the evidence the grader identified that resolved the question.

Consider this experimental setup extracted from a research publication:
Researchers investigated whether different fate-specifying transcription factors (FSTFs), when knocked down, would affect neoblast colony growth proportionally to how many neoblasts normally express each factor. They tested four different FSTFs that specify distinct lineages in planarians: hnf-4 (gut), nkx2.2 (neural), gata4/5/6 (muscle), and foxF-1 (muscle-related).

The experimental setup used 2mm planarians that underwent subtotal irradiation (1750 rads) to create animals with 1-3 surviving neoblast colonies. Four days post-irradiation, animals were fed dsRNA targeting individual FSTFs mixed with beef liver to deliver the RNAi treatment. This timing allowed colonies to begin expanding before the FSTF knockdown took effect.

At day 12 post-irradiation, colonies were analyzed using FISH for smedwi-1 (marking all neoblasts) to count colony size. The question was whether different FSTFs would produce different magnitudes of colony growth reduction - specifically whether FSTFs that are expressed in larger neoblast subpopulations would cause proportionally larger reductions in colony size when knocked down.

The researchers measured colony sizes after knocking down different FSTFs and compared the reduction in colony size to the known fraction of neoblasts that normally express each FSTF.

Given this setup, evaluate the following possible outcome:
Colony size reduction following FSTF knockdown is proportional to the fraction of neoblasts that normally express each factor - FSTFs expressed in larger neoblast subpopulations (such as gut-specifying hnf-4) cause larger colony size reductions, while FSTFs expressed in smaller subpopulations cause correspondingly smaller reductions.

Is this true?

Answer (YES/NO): NO